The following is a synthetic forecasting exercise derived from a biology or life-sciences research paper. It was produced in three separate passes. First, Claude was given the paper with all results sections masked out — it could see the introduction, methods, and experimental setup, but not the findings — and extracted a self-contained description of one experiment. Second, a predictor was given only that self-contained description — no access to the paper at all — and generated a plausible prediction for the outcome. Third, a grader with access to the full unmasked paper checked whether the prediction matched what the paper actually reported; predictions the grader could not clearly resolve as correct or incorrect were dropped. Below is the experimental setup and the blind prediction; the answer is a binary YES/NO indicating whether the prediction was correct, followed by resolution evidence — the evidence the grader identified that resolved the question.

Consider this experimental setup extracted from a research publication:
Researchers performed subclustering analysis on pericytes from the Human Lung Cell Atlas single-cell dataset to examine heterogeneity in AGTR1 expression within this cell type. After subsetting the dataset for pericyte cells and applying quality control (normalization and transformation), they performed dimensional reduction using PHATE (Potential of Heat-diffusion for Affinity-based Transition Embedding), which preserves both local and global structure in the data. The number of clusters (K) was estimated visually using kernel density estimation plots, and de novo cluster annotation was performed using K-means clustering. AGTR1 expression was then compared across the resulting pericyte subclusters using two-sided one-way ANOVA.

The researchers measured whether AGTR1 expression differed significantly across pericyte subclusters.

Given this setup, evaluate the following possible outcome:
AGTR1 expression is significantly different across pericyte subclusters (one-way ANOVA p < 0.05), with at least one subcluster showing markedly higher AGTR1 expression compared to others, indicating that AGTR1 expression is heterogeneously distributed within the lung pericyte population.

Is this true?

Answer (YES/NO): NO